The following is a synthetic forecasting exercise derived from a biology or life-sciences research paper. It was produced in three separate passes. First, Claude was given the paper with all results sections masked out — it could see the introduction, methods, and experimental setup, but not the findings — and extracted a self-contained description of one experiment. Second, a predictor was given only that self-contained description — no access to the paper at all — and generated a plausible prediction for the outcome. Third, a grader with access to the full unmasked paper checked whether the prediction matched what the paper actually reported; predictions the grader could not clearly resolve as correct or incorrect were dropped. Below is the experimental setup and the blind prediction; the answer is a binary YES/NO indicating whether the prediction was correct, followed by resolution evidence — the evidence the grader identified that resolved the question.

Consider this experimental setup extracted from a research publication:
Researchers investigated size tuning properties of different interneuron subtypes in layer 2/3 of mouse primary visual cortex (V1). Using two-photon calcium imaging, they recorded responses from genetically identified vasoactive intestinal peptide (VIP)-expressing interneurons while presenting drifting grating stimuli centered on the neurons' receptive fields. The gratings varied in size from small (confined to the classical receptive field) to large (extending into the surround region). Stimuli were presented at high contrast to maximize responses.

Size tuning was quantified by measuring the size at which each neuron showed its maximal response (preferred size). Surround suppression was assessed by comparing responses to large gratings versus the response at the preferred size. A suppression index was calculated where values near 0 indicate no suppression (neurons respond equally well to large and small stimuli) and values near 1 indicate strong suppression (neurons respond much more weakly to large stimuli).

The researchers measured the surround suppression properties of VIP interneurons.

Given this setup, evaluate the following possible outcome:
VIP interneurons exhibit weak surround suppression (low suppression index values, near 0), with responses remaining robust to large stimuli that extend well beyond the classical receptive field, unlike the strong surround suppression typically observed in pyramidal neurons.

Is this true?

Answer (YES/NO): NO